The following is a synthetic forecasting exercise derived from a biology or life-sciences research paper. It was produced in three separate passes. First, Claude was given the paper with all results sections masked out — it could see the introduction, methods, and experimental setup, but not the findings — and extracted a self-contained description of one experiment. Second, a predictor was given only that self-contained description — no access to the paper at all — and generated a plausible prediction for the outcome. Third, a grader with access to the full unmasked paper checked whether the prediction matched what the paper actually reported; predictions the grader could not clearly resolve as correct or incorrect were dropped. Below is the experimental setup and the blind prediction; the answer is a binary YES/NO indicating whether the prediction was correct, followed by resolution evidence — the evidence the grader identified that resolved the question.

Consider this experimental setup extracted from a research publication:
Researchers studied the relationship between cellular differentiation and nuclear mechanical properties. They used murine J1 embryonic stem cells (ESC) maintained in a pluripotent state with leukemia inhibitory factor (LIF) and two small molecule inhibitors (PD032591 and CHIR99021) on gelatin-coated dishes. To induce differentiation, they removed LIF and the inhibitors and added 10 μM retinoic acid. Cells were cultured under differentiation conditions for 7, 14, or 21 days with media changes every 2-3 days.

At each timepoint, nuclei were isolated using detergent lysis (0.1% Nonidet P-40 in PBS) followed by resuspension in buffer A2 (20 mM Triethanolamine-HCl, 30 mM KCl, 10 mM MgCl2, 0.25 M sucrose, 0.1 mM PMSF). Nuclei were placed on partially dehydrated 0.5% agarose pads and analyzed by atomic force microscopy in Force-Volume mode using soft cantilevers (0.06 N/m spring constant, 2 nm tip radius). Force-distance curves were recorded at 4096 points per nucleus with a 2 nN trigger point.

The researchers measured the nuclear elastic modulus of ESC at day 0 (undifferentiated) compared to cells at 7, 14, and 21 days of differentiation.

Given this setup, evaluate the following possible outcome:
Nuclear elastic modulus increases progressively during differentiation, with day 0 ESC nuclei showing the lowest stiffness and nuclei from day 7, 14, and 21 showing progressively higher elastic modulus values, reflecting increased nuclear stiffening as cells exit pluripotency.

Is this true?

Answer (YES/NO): NO